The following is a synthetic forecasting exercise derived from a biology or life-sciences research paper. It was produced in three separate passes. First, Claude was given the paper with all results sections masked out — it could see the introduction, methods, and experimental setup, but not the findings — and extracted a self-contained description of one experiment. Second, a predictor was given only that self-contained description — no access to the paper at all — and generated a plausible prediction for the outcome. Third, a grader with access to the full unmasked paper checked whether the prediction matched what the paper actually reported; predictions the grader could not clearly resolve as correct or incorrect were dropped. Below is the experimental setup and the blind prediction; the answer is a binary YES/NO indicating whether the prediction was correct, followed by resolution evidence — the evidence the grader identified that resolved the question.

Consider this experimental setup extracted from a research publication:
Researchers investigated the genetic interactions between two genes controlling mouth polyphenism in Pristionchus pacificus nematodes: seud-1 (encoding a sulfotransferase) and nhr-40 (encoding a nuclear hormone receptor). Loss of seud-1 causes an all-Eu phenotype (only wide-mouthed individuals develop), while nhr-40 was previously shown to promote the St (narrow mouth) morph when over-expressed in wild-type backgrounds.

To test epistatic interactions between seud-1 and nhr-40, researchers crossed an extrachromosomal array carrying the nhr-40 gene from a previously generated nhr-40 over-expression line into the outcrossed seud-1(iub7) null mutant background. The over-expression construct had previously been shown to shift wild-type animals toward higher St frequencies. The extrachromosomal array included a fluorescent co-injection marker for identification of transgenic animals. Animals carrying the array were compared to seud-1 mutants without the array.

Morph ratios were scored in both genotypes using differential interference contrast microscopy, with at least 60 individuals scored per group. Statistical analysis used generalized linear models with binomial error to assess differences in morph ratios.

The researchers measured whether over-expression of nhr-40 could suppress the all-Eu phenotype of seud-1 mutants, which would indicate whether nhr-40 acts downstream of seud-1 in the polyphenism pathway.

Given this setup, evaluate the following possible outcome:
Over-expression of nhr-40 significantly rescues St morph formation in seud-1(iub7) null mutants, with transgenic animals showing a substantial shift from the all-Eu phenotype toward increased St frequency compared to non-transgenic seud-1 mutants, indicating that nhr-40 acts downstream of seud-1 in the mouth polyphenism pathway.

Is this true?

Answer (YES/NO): NO